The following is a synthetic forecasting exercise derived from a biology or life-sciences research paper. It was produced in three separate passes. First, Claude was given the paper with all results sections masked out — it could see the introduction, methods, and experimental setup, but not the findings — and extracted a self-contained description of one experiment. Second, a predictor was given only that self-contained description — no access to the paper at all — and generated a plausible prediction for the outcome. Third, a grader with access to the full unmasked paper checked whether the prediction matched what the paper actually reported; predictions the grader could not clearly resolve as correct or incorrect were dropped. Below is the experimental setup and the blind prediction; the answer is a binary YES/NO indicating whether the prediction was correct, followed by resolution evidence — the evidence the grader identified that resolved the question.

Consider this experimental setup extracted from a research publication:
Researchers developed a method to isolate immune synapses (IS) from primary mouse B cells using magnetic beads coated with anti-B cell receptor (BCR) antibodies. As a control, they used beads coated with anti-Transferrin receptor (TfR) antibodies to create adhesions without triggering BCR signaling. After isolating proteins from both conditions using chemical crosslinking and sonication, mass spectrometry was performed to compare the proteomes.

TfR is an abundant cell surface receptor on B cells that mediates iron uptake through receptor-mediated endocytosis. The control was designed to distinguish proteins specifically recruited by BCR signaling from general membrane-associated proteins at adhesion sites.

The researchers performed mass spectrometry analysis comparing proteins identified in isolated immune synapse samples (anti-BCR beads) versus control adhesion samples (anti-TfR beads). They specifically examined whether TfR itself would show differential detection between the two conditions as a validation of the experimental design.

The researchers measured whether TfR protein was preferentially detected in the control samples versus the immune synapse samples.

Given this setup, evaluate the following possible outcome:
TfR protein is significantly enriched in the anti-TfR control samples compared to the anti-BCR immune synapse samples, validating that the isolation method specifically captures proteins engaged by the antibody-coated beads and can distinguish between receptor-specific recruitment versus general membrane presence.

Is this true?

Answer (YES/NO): YES